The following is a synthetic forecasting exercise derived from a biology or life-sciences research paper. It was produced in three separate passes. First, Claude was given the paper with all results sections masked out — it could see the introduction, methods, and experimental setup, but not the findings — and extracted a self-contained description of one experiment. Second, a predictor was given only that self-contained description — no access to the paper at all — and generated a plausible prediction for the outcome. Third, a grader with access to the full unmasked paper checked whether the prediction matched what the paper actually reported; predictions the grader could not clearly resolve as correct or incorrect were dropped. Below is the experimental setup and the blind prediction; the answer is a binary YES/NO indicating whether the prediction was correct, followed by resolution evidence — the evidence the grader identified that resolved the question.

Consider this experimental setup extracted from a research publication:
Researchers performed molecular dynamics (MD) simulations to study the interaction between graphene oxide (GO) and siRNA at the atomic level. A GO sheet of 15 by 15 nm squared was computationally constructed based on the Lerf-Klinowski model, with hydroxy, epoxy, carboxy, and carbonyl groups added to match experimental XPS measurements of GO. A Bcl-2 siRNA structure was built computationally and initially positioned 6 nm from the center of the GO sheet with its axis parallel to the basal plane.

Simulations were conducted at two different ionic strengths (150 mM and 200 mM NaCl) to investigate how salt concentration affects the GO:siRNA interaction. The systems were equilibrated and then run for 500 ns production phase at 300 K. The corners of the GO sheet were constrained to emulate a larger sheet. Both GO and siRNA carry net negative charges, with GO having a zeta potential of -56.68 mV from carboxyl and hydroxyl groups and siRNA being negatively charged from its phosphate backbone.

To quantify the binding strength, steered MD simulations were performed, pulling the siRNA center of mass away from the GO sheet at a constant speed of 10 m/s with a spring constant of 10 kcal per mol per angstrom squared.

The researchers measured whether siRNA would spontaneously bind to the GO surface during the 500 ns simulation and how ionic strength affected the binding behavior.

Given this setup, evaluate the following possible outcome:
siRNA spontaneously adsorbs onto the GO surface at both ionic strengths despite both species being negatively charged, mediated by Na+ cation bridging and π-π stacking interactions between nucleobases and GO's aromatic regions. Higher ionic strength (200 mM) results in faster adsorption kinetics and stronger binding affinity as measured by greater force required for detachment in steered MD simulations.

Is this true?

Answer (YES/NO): NO